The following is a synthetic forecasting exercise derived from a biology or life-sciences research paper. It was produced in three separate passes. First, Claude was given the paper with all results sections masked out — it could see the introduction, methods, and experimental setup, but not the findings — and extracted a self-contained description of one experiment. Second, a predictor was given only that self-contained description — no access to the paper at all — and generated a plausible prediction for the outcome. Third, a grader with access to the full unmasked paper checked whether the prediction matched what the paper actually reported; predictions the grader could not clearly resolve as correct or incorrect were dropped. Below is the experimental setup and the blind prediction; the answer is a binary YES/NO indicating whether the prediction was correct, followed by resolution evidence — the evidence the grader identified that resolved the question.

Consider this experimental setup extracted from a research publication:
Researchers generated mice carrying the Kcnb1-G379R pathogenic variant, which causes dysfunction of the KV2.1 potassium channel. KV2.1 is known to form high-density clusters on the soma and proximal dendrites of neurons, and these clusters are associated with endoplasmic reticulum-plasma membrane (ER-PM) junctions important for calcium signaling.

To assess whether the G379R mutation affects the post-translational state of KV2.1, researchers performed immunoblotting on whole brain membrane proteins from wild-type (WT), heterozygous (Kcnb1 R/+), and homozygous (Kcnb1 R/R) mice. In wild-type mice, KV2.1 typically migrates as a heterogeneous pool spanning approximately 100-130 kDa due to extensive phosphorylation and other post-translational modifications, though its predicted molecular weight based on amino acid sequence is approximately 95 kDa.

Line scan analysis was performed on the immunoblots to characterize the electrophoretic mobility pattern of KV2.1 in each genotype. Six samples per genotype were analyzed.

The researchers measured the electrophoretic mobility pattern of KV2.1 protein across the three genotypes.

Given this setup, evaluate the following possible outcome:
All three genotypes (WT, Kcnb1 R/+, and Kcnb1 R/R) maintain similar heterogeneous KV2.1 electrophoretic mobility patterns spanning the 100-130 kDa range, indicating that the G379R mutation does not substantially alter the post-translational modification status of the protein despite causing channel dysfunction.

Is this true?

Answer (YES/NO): NO